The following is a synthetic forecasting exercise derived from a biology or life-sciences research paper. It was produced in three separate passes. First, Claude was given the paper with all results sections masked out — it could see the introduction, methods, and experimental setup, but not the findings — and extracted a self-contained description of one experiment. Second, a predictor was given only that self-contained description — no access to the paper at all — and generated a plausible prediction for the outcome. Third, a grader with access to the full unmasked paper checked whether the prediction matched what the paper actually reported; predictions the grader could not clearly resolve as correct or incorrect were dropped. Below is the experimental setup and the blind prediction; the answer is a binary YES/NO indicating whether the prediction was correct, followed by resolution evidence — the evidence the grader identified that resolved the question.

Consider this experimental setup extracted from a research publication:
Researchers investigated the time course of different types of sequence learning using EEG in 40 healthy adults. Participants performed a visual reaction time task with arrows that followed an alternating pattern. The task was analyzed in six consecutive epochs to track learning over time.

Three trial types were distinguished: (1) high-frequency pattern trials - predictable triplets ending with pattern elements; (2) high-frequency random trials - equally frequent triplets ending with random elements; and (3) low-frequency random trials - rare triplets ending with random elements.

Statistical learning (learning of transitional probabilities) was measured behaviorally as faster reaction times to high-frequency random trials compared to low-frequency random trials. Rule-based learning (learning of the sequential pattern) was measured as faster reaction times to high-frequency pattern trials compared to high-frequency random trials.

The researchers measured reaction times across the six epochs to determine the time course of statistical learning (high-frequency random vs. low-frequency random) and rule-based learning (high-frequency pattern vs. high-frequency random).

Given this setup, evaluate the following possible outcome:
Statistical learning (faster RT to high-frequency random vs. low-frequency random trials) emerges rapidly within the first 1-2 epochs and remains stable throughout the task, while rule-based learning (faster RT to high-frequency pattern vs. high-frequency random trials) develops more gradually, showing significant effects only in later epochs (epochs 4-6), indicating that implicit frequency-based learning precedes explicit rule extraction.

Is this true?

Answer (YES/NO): NO